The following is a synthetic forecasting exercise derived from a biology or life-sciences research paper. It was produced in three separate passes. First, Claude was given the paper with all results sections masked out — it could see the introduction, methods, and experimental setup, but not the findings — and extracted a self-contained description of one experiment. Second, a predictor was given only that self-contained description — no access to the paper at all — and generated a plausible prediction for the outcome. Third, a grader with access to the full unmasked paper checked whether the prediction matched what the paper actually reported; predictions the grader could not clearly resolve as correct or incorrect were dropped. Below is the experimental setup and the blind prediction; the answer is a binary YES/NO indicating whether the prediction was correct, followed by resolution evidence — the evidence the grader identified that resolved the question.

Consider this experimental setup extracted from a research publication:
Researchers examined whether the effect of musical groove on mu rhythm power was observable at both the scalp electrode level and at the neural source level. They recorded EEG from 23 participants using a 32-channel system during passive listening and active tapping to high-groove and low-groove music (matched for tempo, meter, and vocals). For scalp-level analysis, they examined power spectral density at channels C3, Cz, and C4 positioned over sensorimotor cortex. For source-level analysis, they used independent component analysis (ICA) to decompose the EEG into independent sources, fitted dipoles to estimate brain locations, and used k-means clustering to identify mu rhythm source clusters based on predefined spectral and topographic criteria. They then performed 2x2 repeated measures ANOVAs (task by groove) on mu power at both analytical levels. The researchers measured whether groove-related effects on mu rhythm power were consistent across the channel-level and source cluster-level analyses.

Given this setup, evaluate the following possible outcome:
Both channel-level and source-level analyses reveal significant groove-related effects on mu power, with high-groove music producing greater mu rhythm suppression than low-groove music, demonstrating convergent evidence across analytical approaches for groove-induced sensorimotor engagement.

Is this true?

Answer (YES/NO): NO